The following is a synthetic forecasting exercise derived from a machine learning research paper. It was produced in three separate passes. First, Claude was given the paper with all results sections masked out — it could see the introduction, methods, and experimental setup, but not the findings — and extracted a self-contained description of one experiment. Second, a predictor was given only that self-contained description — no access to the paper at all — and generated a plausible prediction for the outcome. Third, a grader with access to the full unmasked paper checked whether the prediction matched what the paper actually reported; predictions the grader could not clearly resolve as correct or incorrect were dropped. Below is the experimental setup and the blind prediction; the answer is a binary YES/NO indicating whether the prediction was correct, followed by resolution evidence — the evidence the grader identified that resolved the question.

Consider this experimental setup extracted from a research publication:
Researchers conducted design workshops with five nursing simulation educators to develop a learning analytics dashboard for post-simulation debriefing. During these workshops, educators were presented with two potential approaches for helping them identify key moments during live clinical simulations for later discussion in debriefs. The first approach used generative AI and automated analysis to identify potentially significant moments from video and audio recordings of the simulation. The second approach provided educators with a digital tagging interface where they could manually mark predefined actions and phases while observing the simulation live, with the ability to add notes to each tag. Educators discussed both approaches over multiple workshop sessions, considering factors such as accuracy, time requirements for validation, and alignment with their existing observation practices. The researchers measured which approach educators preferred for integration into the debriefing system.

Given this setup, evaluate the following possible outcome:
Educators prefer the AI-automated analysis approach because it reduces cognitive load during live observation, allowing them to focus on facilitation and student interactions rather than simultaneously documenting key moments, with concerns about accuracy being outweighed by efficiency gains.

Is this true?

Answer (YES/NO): NO